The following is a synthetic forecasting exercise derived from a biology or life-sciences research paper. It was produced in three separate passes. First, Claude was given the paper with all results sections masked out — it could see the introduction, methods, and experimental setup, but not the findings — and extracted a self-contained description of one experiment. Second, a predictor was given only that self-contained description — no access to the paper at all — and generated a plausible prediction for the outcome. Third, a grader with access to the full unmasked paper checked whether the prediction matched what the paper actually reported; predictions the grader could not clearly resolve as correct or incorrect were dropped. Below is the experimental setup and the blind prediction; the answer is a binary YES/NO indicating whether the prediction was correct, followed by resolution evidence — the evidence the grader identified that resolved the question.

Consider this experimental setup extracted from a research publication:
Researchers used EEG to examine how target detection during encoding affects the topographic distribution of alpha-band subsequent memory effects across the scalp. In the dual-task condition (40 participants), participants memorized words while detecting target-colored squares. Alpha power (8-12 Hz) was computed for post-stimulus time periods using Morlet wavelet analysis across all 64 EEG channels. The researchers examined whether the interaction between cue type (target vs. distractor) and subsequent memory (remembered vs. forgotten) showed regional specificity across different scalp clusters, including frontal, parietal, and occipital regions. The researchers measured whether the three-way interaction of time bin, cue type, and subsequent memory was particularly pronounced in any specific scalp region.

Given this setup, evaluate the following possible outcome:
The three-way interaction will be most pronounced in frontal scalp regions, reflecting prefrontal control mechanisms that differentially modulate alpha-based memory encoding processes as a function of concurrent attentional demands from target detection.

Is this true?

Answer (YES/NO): YES